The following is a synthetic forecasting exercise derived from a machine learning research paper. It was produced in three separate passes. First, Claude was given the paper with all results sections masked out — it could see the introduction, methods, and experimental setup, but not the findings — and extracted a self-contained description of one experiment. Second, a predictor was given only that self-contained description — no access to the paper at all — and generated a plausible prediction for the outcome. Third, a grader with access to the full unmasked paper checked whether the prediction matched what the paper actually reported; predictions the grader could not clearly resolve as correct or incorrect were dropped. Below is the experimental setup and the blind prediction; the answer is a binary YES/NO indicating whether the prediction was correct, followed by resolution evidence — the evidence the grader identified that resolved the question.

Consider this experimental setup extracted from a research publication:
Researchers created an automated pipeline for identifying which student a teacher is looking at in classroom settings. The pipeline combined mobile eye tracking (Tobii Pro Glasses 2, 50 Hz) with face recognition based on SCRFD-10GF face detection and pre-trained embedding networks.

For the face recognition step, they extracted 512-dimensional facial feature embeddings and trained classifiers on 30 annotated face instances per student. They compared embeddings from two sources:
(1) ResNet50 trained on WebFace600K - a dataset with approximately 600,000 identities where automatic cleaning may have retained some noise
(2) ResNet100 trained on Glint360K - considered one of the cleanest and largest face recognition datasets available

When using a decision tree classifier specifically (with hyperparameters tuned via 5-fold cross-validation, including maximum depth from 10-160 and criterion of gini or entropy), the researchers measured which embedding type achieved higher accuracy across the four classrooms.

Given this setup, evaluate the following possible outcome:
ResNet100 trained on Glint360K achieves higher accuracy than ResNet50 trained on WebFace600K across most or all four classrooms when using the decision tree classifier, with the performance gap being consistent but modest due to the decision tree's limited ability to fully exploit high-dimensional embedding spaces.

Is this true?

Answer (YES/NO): NO